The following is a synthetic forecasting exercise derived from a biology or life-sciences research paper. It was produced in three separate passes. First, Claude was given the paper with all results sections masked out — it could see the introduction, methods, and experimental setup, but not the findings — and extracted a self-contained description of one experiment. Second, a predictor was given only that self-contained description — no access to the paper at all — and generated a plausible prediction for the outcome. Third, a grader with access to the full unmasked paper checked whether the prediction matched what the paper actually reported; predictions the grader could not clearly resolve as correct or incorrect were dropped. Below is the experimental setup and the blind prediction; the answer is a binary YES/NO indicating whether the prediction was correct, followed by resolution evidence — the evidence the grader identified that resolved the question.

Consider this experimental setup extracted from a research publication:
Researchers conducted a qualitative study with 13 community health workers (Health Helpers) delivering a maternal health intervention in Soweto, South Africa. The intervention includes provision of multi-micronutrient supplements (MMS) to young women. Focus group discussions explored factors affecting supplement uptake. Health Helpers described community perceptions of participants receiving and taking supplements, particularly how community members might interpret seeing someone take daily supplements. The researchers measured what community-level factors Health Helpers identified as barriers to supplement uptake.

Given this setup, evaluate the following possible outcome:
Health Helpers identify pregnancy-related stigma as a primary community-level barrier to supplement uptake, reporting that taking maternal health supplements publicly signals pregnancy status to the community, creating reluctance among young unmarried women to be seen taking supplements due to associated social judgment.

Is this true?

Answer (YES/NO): NO